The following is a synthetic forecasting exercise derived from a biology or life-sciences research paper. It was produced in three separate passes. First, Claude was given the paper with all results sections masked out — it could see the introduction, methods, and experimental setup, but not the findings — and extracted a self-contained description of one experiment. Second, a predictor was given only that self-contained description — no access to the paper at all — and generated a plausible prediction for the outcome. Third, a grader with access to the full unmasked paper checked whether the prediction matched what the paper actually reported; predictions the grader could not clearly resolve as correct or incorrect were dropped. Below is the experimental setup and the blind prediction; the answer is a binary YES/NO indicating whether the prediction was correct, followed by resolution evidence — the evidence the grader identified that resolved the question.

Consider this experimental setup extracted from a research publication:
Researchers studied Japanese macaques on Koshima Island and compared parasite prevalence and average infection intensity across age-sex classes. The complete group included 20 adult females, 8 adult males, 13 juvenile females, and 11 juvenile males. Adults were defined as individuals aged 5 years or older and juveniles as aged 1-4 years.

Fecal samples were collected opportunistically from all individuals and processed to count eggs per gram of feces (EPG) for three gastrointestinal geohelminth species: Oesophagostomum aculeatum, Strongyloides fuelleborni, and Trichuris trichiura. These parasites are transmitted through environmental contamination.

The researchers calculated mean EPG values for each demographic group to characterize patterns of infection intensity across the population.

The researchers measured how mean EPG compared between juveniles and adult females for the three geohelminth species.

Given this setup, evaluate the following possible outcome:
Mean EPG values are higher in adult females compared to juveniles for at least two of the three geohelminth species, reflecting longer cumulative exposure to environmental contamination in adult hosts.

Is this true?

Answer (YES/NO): NO